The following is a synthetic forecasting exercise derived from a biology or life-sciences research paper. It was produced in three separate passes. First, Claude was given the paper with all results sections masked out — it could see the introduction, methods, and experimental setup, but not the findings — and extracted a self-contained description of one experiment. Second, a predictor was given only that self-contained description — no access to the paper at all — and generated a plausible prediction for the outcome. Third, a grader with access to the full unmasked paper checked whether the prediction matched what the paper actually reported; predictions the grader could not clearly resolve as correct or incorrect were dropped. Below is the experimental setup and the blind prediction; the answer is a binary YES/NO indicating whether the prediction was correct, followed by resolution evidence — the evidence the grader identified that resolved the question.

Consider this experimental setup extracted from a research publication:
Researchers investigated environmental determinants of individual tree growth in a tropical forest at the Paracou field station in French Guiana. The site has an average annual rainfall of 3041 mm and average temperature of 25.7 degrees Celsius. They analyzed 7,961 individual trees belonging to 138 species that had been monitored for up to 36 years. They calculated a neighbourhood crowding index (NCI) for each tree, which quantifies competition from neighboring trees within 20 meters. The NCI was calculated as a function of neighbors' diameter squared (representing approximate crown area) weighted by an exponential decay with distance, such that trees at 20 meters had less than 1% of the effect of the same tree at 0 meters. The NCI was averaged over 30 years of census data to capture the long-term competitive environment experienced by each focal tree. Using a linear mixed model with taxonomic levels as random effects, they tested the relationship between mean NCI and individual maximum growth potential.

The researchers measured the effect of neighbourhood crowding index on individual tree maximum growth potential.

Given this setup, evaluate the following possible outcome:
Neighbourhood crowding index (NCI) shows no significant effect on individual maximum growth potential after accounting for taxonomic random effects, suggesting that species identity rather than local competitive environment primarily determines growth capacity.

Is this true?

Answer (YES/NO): NO